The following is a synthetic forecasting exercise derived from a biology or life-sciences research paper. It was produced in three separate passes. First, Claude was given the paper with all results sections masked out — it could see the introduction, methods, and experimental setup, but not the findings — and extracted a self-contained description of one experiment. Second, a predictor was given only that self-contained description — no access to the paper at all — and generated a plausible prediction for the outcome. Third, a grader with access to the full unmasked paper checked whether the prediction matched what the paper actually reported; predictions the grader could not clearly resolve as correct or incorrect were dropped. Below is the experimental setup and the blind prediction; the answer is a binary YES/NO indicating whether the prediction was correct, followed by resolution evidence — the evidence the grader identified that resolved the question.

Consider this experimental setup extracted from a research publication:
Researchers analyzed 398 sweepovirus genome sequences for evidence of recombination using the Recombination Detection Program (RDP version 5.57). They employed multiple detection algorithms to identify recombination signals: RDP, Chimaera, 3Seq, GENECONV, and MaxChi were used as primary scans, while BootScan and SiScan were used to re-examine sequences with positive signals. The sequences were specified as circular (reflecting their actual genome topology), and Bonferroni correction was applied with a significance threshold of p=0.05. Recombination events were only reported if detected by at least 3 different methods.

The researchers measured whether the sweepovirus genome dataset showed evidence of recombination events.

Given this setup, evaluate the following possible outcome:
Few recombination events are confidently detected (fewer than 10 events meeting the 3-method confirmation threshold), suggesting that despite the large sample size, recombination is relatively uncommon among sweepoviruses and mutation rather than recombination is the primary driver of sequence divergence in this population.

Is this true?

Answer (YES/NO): NO